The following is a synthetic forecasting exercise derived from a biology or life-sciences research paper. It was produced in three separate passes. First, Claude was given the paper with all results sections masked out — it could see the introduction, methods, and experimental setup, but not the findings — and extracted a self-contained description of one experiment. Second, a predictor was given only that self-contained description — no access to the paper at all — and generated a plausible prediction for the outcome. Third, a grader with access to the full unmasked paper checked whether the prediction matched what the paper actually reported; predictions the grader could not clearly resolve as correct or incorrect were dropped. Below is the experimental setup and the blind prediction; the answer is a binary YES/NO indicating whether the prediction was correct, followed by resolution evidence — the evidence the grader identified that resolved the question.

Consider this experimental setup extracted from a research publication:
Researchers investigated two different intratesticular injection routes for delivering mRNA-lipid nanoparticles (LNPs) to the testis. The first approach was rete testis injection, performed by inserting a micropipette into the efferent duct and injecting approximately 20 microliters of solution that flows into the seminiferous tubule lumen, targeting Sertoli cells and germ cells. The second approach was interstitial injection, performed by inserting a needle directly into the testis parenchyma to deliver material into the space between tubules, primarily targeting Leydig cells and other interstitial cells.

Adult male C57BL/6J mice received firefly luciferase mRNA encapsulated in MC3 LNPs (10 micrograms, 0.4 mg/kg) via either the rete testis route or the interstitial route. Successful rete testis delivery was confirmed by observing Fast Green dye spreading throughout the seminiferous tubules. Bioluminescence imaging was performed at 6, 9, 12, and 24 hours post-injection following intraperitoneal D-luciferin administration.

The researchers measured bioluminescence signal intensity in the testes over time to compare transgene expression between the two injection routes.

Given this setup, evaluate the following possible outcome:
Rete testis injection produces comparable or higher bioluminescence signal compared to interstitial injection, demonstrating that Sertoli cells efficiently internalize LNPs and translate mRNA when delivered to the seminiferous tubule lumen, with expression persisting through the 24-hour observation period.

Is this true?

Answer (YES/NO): YES